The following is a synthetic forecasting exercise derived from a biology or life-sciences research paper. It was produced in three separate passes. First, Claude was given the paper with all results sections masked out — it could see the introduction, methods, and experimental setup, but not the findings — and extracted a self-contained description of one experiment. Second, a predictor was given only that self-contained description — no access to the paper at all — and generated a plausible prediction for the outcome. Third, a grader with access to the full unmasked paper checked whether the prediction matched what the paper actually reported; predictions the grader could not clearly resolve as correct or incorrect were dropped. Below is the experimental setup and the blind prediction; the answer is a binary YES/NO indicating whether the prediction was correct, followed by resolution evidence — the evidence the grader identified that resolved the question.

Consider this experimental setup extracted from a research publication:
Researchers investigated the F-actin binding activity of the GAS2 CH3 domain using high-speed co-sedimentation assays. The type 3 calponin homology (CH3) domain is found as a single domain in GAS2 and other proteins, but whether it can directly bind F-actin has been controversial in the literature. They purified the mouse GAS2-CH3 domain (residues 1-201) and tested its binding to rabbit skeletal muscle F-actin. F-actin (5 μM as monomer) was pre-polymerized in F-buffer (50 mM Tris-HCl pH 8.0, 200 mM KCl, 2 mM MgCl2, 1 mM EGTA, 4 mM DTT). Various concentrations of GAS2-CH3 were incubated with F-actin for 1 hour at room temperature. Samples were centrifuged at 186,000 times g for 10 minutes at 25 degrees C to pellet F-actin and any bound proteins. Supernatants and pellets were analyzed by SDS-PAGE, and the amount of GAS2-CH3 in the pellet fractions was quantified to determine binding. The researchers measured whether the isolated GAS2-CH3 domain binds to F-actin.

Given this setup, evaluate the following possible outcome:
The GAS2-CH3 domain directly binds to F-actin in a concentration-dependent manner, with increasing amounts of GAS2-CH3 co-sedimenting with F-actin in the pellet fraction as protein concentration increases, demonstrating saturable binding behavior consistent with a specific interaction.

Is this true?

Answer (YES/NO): YES